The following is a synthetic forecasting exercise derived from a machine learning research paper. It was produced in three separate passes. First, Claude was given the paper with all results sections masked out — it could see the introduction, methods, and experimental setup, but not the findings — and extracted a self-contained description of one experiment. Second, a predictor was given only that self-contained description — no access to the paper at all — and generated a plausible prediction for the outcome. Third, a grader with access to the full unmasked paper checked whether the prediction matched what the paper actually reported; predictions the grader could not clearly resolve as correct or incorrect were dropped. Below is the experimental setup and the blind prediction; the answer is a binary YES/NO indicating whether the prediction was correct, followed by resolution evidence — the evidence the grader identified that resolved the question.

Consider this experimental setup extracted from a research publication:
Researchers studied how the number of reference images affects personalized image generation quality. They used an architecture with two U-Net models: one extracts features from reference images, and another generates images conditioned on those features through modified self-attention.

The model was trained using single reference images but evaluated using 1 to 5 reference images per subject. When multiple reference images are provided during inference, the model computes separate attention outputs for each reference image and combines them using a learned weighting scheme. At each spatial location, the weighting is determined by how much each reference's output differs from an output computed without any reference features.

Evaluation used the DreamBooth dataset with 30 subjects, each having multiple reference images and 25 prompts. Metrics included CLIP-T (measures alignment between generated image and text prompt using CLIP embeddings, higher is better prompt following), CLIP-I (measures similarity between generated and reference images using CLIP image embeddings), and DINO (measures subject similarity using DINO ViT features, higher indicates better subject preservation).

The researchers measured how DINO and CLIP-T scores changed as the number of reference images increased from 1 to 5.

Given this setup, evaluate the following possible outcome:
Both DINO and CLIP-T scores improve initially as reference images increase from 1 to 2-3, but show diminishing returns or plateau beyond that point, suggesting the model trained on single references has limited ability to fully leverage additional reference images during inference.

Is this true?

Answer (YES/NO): NO